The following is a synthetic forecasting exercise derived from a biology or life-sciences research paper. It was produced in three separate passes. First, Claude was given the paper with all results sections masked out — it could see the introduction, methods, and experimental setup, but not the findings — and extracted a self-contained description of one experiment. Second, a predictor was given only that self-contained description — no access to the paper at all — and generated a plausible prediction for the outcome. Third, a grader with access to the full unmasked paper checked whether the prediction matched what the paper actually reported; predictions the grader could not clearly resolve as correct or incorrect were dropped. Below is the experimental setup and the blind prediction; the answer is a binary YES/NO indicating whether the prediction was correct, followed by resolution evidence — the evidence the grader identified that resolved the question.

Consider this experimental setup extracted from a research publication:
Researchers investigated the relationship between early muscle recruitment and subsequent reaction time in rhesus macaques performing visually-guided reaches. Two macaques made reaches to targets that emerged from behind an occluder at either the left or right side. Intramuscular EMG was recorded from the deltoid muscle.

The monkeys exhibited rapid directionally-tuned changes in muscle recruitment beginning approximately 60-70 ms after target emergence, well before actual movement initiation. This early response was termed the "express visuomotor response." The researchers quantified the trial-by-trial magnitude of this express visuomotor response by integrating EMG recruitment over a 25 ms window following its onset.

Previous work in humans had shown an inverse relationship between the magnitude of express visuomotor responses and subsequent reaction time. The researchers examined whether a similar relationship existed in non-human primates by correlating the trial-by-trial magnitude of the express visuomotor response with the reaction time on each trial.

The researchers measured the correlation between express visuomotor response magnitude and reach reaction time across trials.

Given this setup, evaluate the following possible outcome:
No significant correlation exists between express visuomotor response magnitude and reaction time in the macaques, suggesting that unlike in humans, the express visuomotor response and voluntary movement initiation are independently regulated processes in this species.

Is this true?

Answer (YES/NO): NO